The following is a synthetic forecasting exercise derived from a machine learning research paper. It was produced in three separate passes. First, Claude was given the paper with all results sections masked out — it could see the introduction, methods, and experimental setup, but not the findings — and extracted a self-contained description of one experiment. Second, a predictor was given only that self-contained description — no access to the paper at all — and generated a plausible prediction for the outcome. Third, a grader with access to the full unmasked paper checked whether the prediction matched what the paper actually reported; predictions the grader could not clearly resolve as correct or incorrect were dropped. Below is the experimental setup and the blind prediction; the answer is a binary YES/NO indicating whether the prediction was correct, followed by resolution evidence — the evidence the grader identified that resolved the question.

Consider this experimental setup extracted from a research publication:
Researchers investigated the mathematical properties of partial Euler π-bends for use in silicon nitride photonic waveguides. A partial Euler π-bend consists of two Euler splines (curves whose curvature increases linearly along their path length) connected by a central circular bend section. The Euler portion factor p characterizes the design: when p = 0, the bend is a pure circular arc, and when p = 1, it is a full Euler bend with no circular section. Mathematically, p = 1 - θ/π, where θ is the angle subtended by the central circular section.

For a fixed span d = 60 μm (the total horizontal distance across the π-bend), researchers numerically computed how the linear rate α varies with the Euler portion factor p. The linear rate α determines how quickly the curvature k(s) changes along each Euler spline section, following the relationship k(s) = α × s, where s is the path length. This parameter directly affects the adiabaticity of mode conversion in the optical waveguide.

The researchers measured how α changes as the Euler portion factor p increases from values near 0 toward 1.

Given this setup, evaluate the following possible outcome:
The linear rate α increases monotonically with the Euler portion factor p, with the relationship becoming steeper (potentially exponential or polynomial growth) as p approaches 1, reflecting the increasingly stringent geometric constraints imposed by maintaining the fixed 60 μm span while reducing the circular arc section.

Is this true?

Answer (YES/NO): NO